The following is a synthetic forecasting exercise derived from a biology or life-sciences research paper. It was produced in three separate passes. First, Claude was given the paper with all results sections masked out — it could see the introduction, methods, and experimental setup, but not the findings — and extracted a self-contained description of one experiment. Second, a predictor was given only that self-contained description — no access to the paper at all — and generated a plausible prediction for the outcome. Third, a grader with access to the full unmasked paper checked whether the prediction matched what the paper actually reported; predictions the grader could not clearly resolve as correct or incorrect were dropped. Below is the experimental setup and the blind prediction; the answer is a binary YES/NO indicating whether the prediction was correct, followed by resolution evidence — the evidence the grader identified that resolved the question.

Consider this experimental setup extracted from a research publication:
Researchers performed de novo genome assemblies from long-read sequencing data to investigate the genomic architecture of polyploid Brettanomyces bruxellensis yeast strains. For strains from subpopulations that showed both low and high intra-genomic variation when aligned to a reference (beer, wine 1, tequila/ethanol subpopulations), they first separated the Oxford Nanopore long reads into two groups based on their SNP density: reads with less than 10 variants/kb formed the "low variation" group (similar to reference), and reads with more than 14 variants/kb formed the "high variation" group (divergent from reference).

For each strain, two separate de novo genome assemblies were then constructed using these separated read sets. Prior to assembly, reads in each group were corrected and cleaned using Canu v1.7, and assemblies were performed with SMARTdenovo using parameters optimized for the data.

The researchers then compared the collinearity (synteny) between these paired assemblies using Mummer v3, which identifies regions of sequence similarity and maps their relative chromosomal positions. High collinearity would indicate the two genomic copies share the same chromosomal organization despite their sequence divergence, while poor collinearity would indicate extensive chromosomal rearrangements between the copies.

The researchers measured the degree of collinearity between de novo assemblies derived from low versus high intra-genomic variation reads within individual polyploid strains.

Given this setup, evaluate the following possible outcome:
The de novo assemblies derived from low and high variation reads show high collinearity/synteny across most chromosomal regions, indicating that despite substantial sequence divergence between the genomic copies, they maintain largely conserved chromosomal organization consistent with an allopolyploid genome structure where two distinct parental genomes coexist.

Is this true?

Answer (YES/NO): YES